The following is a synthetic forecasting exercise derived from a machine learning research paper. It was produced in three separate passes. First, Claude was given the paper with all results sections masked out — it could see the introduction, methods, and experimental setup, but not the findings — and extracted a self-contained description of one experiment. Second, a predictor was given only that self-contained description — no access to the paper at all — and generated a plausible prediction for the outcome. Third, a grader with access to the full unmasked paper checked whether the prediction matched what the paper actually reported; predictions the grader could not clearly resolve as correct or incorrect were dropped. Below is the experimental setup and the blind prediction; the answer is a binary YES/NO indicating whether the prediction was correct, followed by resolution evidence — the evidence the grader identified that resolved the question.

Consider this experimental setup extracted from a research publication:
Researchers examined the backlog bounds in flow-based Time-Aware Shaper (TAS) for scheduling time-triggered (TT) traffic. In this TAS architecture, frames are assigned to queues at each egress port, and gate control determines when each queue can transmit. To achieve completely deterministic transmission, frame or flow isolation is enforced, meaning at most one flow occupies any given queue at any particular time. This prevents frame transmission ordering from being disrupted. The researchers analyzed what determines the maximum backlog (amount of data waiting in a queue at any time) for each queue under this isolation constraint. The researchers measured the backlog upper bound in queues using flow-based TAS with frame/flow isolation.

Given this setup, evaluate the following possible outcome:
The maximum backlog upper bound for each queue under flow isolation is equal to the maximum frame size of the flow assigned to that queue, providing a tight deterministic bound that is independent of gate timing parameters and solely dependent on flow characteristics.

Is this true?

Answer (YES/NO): YES